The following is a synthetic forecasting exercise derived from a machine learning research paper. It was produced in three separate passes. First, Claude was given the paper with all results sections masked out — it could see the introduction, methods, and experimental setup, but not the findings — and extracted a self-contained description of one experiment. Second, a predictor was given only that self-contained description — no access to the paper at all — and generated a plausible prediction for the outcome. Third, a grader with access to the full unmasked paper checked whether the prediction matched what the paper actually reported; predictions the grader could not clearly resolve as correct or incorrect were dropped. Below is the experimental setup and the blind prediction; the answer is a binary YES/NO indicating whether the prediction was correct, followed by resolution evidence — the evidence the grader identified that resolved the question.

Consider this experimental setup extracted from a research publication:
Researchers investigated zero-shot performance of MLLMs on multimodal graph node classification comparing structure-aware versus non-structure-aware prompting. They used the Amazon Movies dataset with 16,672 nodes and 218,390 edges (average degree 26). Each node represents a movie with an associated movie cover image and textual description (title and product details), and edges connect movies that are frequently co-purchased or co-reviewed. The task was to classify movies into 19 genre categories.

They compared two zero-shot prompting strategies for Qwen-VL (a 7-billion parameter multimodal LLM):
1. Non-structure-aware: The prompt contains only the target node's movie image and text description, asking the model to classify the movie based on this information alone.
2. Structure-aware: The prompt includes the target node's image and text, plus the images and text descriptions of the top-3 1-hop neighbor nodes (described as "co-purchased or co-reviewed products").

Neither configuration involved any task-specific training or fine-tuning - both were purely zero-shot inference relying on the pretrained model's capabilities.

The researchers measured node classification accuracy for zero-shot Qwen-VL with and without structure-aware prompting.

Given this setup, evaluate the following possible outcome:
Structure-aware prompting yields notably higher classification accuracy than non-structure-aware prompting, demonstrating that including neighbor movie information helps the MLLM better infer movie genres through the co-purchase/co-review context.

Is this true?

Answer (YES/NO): YES